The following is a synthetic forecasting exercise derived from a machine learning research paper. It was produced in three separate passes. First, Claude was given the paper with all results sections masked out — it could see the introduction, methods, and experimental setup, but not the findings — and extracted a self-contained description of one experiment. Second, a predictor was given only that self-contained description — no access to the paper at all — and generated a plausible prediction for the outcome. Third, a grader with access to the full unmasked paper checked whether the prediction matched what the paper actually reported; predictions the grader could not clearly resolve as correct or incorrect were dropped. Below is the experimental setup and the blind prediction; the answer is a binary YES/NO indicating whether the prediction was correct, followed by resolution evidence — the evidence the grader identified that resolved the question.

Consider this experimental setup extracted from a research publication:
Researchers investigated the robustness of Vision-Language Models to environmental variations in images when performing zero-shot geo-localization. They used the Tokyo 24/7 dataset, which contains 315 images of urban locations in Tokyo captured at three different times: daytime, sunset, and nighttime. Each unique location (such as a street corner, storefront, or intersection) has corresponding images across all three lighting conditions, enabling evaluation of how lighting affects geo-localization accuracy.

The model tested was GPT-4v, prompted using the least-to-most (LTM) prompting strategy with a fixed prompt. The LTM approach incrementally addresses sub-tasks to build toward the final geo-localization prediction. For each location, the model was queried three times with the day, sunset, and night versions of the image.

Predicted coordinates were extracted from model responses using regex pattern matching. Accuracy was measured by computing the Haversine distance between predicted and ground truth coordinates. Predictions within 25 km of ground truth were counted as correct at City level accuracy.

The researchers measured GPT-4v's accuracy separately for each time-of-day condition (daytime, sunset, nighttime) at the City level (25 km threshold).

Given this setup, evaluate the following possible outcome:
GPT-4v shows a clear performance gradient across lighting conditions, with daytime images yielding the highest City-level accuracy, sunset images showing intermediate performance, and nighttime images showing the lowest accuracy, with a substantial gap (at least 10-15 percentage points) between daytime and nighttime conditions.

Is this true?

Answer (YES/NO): NO